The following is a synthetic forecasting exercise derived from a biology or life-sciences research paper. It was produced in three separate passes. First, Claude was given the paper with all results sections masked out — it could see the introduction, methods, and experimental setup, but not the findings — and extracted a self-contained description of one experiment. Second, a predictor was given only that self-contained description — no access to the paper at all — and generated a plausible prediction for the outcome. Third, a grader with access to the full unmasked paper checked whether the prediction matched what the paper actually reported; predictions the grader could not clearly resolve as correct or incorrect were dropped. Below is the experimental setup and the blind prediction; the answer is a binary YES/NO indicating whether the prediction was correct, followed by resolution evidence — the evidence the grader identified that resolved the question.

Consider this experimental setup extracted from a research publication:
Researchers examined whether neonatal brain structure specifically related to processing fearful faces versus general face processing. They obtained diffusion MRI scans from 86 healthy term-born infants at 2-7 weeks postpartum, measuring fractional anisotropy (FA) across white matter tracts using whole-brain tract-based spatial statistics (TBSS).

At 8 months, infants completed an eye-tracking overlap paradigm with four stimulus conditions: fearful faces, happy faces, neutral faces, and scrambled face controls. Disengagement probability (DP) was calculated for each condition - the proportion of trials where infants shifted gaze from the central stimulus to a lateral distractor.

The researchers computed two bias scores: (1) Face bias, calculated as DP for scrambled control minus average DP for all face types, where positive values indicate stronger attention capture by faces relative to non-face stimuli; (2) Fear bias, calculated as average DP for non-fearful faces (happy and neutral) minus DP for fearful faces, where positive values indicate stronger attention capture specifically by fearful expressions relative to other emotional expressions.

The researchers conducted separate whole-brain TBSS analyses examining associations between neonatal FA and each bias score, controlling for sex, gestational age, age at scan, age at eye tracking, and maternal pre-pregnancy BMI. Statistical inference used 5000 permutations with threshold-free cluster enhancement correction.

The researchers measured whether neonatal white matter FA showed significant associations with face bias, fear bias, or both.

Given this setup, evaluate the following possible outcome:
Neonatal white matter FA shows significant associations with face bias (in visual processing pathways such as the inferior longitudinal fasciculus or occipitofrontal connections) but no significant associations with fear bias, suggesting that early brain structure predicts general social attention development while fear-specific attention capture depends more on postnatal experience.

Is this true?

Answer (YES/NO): NO